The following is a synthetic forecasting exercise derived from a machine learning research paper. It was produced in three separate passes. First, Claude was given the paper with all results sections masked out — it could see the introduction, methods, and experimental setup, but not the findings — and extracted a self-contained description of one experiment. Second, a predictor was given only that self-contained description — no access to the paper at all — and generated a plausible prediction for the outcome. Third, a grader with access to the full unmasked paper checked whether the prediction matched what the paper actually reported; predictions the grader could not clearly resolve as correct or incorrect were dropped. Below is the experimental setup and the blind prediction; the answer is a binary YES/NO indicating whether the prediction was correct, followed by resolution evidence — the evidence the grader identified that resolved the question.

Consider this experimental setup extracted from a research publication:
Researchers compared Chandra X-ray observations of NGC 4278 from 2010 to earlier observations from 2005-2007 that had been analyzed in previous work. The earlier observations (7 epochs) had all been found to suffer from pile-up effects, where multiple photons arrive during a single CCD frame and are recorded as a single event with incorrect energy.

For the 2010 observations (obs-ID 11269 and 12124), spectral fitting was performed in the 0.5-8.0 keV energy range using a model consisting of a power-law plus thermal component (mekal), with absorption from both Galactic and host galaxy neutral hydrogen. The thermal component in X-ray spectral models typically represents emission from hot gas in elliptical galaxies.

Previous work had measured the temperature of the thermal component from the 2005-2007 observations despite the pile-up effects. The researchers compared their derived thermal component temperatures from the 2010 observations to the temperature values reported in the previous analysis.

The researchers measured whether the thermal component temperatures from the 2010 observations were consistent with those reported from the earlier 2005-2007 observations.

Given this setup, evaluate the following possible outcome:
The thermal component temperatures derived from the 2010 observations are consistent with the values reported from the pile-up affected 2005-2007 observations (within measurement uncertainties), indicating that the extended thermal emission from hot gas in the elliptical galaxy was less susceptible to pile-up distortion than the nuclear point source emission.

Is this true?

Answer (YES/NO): YES